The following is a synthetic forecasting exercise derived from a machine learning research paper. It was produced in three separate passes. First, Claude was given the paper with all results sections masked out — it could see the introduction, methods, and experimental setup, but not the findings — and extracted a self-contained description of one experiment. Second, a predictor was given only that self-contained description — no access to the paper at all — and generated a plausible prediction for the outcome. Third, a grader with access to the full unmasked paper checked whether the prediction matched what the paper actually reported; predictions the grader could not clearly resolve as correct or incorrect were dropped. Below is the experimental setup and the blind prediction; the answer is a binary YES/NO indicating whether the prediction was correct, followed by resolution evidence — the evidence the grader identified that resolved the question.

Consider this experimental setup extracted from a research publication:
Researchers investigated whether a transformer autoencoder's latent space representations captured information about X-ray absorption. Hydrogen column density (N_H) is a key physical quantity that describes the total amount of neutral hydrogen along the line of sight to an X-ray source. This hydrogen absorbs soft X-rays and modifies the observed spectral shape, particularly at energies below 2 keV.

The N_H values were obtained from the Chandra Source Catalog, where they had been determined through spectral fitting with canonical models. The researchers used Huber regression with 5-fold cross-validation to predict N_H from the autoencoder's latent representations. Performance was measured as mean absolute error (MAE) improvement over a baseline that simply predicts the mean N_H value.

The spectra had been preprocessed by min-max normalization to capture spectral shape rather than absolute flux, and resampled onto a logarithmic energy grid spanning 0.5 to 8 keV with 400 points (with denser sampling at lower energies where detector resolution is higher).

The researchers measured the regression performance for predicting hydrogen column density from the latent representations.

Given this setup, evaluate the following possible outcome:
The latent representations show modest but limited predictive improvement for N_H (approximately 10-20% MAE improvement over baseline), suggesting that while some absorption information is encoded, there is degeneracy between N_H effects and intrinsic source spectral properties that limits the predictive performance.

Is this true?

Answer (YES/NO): NO